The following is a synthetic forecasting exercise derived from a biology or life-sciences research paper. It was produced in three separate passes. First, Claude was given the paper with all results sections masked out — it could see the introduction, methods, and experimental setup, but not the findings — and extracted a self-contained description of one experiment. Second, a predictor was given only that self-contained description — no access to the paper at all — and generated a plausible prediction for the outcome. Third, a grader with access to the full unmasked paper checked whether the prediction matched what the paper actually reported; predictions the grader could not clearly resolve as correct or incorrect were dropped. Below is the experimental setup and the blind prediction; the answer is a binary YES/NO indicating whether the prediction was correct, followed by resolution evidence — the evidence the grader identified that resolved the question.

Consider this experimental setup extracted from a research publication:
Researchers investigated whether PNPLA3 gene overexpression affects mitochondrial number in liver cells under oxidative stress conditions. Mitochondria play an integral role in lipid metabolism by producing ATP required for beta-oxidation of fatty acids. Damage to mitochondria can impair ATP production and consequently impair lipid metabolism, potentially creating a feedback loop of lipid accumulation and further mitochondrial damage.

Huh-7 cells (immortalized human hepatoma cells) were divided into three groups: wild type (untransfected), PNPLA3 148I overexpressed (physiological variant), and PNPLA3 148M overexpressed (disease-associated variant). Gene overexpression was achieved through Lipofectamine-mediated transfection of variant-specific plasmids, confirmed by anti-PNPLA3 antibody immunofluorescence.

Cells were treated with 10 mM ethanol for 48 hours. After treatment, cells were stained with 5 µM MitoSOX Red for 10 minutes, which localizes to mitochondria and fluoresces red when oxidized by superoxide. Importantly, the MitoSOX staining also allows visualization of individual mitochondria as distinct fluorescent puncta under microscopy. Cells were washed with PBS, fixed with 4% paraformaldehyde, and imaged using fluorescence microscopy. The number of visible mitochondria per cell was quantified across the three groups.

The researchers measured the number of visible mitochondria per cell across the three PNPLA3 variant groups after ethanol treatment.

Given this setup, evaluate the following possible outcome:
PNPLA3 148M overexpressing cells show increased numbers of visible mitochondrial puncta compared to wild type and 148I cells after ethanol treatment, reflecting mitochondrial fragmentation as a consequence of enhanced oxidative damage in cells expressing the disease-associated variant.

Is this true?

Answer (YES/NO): NO